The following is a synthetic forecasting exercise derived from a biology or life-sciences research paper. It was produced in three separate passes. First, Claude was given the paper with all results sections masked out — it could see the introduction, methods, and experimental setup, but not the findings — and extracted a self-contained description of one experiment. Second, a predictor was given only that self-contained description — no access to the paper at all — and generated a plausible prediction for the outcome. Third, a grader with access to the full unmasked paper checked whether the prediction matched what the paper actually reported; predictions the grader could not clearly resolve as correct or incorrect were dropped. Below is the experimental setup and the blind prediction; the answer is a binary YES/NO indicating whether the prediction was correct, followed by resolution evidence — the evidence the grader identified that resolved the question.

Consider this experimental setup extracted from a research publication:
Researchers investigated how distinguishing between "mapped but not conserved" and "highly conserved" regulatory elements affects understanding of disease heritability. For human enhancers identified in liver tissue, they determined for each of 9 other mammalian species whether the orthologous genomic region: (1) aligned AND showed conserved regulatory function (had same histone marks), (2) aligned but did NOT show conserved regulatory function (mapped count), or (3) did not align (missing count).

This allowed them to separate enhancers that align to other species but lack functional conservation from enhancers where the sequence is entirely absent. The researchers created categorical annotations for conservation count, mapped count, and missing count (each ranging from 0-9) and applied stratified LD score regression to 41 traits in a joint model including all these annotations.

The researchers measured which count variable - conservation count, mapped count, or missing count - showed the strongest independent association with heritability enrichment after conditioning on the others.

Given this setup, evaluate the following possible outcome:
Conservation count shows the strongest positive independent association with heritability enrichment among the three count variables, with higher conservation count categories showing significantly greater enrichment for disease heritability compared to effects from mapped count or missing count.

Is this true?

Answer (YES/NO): YES